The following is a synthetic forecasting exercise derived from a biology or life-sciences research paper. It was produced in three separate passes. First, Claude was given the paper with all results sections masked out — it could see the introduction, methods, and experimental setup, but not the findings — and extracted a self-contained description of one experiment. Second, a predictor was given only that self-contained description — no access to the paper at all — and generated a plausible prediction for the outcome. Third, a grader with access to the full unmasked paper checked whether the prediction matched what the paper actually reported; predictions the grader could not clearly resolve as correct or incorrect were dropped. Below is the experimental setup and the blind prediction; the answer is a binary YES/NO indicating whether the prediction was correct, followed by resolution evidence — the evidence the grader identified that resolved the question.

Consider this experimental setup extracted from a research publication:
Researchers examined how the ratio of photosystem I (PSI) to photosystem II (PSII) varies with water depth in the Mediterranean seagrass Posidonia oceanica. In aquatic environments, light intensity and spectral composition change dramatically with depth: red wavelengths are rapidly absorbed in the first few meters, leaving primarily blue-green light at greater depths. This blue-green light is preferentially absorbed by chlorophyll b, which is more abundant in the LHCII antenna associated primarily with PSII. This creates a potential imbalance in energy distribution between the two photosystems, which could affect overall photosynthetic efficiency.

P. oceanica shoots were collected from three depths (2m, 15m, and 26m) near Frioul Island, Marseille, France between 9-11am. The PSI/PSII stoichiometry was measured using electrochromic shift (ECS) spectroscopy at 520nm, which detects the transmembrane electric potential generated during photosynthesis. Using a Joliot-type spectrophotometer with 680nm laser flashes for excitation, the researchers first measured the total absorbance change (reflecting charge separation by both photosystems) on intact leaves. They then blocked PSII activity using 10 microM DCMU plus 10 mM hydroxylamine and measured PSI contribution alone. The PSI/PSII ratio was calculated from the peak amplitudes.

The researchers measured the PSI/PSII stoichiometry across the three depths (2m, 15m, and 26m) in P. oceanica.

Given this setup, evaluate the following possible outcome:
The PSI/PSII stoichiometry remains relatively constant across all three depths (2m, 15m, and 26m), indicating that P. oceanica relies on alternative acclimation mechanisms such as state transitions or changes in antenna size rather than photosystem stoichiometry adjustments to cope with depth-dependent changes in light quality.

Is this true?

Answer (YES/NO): NO